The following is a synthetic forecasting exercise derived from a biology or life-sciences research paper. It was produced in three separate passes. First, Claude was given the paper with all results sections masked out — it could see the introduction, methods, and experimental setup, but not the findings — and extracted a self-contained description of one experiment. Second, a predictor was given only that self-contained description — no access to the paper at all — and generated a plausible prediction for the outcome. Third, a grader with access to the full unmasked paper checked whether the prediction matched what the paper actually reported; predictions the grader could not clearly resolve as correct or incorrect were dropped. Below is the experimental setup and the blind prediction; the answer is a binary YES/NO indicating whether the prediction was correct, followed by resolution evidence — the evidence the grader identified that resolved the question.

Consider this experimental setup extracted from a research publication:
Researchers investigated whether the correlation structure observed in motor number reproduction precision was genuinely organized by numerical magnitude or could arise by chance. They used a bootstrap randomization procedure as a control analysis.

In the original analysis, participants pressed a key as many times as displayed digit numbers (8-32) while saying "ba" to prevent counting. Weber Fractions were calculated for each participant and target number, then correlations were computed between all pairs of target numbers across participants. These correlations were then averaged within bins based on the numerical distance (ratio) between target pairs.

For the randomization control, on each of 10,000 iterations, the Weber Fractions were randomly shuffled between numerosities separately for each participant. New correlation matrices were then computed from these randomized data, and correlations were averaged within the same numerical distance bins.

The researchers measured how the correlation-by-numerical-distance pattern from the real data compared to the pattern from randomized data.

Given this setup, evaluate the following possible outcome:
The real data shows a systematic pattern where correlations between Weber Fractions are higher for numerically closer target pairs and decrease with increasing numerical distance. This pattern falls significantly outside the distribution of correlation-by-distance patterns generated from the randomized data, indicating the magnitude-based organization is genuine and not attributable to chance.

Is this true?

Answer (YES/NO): YES